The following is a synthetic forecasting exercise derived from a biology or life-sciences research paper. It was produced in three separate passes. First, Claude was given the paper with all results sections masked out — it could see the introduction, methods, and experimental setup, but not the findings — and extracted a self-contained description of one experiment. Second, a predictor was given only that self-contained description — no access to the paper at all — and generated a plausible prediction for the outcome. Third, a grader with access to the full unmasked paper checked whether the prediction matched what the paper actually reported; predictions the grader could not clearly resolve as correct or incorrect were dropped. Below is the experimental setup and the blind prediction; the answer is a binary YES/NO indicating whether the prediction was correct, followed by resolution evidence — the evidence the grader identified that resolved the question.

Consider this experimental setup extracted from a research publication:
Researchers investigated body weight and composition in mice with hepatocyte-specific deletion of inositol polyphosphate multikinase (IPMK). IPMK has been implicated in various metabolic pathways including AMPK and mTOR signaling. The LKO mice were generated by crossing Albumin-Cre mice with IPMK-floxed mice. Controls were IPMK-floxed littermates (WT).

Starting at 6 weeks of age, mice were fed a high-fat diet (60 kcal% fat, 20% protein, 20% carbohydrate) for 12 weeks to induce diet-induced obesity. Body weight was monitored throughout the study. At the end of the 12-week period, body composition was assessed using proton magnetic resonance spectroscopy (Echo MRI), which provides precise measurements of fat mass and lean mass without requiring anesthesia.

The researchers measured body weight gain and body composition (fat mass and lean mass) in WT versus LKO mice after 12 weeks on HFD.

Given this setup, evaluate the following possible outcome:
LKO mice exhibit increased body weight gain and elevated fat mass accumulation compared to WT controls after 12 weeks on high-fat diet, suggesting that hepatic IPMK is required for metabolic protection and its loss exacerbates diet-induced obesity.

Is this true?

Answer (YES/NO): YES